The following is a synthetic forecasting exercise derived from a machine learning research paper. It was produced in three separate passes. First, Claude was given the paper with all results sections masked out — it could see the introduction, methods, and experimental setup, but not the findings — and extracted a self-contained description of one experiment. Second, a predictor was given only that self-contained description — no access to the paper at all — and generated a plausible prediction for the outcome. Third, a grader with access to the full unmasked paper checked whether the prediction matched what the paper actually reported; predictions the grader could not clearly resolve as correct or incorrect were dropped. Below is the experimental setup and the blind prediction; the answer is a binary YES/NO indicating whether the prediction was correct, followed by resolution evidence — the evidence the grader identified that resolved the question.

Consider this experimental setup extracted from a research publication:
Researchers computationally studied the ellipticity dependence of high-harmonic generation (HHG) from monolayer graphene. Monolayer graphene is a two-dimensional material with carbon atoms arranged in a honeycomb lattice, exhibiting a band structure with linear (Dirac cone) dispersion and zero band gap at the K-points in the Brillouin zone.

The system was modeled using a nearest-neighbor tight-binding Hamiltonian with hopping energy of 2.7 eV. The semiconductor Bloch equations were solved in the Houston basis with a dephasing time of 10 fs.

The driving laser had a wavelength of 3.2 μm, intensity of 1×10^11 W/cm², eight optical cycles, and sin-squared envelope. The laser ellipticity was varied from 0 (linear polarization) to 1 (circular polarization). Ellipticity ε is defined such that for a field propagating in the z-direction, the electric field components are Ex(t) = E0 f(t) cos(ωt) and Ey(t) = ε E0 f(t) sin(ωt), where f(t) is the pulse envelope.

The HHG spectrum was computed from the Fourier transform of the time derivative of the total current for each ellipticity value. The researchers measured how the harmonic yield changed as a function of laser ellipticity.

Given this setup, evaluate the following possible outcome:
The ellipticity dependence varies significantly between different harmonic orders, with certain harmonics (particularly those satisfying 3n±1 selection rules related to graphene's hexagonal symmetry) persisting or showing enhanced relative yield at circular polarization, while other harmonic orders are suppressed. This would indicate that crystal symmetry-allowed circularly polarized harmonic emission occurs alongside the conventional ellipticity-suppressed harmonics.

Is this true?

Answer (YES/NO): NO